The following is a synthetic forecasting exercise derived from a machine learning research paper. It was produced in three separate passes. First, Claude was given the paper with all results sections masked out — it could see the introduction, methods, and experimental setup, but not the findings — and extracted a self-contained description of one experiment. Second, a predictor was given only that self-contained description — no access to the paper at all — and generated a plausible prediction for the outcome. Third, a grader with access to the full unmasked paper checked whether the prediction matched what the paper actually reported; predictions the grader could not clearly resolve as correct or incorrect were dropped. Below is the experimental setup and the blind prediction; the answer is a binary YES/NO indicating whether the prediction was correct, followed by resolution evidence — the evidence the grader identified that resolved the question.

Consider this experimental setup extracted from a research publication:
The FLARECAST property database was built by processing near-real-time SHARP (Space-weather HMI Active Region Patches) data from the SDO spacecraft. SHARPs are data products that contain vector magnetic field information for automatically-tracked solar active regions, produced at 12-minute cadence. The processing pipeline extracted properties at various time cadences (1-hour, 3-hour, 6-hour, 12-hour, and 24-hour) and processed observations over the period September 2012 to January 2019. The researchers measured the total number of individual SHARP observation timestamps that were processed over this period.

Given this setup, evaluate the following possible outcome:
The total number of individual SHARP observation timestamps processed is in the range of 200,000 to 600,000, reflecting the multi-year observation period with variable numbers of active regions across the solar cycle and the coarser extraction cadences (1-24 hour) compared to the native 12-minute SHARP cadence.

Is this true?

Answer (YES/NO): NO